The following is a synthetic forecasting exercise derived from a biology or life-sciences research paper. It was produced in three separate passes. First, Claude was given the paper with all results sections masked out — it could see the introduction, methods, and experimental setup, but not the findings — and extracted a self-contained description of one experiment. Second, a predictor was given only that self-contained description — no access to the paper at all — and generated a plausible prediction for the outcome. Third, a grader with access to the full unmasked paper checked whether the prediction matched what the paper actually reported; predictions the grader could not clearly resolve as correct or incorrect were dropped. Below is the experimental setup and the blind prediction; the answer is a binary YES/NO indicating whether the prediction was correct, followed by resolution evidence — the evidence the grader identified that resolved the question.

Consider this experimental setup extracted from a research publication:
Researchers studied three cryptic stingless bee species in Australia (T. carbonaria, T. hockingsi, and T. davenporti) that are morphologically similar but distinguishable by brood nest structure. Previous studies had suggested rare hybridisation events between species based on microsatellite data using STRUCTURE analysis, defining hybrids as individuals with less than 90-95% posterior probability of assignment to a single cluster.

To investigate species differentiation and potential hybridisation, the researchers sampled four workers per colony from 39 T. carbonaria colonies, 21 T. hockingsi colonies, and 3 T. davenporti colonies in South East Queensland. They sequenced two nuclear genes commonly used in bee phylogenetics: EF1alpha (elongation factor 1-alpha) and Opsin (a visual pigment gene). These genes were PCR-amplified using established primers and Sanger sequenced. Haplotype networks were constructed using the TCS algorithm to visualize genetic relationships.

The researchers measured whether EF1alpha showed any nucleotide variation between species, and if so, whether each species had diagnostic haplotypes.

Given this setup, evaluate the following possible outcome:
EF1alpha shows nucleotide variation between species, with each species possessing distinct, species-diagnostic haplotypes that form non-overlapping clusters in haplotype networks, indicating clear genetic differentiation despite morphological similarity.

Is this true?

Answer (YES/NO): NO